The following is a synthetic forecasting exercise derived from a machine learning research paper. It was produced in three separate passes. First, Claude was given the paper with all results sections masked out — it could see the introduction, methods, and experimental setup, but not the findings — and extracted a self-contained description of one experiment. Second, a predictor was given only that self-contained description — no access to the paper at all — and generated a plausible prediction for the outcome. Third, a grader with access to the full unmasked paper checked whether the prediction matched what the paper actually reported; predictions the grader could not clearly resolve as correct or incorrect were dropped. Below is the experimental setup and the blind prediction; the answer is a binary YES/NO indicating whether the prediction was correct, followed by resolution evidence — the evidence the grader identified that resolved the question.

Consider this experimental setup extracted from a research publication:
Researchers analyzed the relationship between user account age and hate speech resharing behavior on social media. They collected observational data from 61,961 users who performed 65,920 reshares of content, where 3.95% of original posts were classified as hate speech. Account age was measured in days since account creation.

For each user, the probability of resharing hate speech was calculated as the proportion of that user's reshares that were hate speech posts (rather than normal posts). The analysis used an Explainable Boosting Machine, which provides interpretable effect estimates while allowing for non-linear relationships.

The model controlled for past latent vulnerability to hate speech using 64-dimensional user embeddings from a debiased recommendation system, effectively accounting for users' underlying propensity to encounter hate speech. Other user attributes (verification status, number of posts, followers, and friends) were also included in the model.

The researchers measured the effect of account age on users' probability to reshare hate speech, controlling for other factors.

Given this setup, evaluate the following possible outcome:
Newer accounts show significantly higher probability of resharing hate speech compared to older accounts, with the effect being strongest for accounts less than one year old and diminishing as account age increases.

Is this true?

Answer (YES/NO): NO